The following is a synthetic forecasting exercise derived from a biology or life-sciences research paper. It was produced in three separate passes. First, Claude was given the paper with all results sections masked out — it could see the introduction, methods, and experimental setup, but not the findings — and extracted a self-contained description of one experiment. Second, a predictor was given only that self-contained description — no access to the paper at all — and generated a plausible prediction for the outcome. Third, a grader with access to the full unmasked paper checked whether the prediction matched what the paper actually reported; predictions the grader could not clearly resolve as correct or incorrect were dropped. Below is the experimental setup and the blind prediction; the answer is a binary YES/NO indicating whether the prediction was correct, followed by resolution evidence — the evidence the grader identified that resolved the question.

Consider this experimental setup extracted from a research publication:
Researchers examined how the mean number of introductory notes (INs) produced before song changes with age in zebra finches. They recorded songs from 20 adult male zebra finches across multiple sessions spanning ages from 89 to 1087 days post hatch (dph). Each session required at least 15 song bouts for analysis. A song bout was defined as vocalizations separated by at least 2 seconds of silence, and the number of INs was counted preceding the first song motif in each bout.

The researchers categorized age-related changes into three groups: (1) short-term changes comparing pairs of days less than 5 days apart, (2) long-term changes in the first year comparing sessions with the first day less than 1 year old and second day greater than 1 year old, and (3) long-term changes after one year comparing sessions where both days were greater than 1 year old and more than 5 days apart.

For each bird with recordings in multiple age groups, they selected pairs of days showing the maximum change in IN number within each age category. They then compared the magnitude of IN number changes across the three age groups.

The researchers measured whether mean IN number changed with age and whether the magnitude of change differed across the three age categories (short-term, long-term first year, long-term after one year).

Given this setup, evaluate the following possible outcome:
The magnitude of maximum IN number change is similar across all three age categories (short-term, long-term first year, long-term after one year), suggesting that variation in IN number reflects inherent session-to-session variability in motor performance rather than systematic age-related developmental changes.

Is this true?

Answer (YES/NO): NO